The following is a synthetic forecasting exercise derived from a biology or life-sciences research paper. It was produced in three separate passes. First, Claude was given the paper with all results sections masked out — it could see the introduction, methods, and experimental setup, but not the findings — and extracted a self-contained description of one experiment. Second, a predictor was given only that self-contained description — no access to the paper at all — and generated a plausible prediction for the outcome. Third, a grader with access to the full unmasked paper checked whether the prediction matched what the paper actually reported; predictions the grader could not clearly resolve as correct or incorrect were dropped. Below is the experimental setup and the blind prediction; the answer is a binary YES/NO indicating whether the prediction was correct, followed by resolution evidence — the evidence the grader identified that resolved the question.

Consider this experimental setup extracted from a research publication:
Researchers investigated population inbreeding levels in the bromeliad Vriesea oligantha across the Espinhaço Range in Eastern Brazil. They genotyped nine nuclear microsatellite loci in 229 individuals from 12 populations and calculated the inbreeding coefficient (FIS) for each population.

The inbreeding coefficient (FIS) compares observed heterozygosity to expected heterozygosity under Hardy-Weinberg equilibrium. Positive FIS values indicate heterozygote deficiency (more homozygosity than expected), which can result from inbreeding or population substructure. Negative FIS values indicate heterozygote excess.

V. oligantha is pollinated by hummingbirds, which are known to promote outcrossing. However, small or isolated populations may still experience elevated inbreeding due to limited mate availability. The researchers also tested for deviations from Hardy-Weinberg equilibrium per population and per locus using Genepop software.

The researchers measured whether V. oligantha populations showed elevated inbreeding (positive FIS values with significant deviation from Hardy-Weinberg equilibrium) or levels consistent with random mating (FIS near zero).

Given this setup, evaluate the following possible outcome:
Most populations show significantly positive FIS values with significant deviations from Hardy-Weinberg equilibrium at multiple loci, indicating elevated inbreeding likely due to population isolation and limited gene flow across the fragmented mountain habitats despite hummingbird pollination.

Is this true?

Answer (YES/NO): YES